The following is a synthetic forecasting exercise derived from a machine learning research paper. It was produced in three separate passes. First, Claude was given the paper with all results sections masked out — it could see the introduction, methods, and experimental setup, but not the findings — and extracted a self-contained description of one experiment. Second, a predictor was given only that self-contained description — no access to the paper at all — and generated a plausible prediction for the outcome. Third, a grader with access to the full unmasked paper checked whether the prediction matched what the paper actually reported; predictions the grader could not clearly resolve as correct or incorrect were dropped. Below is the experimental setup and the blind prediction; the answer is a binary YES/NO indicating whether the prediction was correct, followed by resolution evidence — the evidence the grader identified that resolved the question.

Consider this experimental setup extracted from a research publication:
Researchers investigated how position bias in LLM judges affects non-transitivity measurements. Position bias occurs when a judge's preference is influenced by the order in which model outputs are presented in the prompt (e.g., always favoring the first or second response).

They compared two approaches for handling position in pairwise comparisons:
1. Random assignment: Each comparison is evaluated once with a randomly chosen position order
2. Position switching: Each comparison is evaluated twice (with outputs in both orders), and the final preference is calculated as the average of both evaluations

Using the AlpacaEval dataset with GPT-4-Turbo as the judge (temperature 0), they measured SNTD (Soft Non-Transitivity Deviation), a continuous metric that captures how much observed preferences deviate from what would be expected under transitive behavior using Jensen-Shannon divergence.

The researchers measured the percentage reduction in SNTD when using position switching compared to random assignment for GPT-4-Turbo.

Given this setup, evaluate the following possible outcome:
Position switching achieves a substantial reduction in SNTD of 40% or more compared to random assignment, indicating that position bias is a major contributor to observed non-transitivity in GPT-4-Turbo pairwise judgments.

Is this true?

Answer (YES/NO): NO